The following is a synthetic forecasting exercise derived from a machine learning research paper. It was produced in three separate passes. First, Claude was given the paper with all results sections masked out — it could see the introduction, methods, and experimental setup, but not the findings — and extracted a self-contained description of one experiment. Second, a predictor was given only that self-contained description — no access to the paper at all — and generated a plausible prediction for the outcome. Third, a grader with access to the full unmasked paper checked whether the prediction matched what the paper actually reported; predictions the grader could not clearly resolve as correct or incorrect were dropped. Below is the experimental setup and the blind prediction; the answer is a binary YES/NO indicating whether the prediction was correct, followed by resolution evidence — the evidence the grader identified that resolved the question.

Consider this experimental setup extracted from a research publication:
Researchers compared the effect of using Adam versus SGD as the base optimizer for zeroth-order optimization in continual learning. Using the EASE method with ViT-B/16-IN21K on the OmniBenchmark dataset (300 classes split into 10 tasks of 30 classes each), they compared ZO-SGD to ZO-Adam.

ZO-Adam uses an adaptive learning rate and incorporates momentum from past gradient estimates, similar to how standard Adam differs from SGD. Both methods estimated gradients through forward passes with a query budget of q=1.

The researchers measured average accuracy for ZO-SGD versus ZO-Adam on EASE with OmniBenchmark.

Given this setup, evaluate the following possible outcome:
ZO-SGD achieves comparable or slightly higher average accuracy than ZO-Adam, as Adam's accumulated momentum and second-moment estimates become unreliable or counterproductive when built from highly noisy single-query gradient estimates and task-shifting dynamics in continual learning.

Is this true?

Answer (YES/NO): NO